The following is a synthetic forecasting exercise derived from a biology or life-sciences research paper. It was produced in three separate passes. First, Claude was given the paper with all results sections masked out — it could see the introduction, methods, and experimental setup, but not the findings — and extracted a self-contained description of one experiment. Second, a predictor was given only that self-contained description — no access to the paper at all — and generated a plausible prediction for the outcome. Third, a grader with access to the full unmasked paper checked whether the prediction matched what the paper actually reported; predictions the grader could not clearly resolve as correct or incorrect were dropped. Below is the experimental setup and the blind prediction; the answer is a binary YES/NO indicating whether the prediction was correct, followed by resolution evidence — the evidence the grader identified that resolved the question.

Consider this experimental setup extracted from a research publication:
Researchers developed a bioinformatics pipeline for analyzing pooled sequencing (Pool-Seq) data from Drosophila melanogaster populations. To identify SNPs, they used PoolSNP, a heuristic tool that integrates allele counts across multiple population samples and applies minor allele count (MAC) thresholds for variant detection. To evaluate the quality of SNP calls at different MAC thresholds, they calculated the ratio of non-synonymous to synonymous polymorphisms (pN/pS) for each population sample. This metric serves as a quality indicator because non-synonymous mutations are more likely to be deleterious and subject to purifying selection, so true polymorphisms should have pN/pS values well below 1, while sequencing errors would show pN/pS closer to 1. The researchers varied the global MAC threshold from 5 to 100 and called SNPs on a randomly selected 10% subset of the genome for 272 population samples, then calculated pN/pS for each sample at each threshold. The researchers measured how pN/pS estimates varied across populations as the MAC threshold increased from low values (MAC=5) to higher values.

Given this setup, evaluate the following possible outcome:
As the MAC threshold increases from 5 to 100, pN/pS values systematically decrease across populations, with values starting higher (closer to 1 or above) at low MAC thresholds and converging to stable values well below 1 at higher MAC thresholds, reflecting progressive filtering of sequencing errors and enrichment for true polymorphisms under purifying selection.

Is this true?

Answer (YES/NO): YES